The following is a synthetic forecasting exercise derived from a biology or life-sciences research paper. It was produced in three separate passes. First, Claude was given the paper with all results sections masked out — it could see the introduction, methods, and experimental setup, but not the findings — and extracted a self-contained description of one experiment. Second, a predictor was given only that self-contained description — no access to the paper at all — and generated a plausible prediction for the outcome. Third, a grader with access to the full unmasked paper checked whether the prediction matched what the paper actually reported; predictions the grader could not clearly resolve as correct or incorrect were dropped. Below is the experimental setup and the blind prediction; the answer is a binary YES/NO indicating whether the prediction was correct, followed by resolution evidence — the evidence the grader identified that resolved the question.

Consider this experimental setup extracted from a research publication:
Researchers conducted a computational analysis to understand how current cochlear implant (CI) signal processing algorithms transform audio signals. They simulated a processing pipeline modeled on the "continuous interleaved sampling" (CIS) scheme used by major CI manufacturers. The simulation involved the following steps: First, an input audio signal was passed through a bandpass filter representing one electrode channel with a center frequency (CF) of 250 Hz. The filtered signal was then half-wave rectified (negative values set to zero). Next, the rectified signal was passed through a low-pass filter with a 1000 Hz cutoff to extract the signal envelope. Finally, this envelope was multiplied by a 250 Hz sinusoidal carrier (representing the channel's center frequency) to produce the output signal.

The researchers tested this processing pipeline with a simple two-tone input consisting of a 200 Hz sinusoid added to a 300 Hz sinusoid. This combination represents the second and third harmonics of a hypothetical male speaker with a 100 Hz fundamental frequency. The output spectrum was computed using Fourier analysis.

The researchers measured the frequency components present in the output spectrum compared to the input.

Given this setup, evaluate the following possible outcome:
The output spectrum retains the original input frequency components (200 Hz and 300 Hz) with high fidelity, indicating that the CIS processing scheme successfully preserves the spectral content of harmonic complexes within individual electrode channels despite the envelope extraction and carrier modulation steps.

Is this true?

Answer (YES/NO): NO